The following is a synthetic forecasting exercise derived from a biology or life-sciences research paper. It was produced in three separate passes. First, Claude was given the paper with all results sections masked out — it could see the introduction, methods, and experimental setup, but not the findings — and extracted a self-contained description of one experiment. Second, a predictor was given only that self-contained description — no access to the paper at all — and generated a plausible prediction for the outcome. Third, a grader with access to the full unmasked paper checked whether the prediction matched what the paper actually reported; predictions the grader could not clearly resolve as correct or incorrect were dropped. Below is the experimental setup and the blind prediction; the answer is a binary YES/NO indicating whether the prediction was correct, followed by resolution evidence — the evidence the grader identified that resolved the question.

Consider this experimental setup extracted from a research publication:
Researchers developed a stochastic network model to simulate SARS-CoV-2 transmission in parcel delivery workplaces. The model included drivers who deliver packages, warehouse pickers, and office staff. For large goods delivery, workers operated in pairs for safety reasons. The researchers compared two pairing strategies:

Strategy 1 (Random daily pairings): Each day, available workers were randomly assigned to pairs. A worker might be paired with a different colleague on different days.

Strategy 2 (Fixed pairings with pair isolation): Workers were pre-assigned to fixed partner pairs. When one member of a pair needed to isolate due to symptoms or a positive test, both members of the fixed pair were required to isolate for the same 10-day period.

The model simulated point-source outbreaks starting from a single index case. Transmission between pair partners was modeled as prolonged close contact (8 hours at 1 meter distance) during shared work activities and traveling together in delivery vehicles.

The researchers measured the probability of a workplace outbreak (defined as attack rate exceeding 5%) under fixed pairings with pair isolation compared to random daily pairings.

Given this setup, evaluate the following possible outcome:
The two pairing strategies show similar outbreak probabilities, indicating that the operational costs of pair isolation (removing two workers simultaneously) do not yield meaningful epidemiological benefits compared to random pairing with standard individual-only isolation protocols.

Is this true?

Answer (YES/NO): NO